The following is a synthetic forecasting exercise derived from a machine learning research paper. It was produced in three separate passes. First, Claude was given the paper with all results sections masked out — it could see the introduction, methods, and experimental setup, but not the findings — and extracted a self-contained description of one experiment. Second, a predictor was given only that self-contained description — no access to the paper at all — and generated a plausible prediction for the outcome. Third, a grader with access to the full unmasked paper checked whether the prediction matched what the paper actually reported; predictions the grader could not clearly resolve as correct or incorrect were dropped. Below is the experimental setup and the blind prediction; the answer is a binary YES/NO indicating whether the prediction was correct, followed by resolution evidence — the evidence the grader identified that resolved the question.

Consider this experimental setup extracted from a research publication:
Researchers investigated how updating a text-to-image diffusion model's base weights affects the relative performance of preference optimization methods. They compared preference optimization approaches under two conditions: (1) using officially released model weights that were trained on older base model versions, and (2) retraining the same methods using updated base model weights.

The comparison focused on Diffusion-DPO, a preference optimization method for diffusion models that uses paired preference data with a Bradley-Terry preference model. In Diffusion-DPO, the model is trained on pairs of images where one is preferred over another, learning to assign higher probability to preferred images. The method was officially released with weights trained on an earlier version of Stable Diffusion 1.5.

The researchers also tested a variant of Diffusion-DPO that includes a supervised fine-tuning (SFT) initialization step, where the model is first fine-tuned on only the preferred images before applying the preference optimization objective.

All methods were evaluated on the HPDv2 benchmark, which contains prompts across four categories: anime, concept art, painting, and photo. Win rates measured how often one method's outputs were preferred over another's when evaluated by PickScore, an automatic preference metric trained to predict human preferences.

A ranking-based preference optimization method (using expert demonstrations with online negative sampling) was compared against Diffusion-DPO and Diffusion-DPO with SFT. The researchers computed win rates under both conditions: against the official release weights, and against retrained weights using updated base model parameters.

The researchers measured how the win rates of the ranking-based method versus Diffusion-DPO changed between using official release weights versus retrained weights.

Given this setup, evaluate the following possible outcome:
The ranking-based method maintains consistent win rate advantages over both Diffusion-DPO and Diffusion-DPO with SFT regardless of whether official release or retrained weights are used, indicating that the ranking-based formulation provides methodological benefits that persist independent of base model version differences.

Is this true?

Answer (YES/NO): NO